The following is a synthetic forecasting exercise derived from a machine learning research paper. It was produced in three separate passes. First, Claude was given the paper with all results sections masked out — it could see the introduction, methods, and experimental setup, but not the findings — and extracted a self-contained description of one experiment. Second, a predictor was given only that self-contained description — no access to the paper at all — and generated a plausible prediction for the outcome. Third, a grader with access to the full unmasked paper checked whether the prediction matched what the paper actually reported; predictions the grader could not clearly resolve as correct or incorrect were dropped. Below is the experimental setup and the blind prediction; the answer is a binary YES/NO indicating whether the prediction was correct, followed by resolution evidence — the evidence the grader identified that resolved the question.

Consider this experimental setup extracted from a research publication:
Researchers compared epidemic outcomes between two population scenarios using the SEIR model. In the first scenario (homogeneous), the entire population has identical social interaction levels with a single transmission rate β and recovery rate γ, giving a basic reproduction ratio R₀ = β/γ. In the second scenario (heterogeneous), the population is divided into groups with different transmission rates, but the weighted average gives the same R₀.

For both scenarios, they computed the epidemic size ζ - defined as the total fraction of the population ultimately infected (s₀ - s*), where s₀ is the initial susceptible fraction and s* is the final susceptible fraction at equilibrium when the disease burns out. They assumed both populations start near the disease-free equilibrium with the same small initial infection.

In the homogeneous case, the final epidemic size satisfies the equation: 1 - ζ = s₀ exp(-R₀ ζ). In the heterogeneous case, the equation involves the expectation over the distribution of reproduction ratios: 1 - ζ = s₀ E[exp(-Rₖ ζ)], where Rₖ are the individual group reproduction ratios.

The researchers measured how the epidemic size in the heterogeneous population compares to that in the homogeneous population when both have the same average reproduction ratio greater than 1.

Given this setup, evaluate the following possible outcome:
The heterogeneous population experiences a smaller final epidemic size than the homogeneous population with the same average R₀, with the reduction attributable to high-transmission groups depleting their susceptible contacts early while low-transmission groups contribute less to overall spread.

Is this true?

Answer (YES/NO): YES